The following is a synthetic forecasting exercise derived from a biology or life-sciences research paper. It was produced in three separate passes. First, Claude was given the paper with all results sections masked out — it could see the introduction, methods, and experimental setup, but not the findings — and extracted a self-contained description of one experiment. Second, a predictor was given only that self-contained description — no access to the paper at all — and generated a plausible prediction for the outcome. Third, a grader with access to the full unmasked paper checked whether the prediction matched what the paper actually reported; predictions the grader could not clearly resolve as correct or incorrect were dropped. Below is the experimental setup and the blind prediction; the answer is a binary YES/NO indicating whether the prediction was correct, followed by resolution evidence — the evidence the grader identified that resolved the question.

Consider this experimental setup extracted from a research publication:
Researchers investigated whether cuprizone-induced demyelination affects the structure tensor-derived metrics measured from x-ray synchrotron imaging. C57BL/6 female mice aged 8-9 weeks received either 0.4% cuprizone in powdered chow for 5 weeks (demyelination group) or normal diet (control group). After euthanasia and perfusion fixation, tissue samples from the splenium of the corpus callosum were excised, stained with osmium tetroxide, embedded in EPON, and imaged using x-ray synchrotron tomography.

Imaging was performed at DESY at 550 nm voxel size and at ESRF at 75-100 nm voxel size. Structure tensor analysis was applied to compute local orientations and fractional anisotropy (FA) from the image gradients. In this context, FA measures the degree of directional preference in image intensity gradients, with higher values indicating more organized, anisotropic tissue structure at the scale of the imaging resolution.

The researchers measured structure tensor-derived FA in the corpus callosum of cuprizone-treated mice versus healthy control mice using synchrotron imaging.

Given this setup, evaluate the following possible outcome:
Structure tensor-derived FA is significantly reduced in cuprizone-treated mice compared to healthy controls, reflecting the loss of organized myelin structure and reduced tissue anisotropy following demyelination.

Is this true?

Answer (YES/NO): YES